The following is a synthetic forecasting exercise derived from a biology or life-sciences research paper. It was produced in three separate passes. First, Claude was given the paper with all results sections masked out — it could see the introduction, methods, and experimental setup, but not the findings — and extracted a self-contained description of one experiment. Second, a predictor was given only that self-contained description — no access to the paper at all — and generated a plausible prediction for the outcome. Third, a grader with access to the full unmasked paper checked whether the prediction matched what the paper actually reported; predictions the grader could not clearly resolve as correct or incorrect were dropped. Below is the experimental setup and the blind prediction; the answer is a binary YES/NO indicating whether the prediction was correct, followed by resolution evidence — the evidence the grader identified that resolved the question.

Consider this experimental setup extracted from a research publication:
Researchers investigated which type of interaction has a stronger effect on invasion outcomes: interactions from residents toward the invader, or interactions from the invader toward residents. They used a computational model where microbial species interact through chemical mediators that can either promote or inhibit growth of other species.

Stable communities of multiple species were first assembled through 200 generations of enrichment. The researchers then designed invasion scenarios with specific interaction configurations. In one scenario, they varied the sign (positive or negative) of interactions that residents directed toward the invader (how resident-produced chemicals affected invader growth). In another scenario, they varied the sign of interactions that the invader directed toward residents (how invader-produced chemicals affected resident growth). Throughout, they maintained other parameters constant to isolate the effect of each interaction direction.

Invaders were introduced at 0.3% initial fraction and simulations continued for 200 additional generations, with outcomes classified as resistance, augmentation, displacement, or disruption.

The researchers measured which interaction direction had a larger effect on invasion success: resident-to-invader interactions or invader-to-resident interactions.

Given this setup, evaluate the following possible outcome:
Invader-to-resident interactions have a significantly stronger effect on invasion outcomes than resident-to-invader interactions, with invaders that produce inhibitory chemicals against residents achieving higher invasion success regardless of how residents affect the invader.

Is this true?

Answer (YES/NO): NO